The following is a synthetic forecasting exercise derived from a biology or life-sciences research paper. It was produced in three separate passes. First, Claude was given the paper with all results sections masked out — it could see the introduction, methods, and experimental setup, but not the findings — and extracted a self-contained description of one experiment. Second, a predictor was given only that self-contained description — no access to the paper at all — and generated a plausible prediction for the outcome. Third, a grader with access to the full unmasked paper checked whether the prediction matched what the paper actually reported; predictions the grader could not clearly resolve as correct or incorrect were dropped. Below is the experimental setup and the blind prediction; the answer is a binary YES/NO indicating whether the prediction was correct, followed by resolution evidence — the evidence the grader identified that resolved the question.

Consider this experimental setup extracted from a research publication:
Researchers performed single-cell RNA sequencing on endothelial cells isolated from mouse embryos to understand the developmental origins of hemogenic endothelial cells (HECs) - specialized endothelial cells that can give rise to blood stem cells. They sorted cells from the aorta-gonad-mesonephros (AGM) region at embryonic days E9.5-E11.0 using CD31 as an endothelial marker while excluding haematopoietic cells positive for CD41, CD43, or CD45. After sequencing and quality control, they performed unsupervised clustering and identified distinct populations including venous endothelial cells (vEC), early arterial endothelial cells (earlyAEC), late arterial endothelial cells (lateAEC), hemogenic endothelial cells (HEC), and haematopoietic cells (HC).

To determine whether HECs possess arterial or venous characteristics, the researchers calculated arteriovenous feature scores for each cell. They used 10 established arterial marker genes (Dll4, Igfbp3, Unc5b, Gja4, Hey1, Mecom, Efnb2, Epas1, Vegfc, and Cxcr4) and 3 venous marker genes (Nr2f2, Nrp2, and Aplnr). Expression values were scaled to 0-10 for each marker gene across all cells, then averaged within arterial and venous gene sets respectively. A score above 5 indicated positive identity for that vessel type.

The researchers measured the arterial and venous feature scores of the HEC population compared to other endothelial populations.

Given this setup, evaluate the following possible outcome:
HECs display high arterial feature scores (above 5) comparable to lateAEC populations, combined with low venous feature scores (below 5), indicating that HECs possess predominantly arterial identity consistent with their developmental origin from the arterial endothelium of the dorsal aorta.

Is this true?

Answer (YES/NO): NO